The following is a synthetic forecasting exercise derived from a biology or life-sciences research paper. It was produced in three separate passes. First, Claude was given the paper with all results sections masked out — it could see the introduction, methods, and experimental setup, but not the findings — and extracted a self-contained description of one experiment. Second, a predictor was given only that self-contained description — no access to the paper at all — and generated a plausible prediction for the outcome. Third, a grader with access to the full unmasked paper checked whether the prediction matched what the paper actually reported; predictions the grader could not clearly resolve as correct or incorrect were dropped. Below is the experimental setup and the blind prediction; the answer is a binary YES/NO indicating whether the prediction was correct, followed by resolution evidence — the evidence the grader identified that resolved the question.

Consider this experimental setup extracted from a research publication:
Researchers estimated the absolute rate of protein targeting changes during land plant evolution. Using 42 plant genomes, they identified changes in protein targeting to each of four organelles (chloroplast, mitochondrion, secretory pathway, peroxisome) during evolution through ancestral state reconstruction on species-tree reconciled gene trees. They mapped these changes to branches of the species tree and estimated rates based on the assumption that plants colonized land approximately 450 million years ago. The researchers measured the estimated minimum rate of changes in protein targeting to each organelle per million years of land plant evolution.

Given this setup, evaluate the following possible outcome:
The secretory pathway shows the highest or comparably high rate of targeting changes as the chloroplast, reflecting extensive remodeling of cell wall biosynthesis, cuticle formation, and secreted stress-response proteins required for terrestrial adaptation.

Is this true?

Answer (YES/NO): NO